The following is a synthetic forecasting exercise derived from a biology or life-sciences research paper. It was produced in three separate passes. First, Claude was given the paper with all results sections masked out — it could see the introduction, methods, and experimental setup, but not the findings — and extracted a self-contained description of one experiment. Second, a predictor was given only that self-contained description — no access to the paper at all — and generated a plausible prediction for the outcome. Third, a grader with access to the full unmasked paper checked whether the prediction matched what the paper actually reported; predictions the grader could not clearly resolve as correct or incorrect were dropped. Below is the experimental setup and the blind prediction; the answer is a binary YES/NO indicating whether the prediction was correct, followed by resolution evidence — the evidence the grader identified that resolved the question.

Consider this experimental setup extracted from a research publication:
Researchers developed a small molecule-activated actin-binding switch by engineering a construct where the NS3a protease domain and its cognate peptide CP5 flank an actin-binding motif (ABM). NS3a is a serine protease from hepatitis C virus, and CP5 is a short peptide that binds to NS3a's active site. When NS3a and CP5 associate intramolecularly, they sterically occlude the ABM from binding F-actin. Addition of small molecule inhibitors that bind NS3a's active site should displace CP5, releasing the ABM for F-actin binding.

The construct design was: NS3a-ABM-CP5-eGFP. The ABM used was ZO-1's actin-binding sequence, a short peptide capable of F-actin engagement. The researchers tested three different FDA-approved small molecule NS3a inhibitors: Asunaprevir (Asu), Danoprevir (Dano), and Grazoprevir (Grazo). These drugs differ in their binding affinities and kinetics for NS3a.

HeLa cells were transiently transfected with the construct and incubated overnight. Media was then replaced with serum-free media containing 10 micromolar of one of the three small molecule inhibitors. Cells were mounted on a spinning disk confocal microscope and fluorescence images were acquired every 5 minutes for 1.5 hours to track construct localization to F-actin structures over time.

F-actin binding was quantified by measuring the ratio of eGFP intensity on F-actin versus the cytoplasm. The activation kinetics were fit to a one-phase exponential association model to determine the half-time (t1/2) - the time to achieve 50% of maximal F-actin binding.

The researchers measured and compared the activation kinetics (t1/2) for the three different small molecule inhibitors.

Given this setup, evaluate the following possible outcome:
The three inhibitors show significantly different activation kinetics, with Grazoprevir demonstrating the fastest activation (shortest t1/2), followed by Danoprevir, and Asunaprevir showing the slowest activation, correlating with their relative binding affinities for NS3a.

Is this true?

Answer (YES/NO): NO